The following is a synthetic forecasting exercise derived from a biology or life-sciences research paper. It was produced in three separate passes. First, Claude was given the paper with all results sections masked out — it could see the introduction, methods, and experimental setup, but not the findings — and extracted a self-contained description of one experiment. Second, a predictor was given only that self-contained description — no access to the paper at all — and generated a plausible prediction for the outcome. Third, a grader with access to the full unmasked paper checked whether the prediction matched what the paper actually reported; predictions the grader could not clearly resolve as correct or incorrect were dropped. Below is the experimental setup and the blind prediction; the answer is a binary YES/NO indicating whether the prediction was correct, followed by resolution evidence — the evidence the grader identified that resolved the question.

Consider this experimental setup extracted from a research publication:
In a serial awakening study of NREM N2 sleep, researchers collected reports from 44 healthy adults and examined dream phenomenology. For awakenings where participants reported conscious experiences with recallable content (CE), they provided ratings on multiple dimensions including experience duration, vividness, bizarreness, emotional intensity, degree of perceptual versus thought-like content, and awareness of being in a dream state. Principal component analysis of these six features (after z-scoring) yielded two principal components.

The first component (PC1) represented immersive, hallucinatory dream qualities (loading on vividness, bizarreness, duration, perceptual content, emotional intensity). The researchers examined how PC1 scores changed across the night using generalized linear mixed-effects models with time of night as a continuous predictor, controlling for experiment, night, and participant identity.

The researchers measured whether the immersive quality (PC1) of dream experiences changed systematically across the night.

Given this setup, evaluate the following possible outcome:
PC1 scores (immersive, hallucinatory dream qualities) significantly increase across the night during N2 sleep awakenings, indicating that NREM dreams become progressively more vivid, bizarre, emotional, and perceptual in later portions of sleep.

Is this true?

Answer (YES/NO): YES